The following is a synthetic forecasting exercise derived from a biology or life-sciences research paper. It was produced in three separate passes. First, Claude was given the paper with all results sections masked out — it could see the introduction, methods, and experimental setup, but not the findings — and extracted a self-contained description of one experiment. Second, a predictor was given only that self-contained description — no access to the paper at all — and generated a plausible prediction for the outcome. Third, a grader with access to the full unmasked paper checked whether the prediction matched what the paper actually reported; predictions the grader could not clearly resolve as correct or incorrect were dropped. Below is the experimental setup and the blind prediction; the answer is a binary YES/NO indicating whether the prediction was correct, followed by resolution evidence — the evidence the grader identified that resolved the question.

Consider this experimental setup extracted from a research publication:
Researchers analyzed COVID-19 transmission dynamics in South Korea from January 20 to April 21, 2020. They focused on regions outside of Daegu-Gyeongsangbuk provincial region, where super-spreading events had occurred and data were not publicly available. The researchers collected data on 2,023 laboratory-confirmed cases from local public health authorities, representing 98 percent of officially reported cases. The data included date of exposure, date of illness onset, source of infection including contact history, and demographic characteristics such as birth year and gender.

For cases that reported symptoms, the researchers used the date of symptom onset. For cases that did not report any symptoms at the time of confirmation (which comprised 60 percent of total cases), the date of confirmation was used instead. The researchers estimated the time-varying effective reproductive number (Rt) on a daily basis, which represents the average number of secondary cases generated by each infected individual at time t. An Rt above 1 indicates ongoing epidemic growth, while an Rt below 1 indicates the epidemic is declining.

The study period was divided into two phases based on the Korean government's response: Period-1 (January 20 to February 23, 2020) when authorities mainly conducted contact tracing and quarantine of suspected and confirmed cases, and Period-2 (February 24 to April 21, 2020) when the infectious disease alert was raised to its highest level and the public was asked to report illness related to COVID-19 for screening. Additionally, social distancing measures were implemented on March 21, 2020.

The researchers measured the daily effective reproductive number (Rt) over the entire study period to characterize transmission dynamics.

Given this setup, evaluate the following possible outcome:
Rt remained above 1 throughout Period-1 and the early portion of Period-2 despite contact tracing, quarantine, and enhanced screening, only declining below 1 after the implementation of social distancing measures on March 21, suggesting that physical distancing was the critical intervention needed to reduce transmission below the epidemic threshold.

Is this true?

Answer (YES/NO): NO